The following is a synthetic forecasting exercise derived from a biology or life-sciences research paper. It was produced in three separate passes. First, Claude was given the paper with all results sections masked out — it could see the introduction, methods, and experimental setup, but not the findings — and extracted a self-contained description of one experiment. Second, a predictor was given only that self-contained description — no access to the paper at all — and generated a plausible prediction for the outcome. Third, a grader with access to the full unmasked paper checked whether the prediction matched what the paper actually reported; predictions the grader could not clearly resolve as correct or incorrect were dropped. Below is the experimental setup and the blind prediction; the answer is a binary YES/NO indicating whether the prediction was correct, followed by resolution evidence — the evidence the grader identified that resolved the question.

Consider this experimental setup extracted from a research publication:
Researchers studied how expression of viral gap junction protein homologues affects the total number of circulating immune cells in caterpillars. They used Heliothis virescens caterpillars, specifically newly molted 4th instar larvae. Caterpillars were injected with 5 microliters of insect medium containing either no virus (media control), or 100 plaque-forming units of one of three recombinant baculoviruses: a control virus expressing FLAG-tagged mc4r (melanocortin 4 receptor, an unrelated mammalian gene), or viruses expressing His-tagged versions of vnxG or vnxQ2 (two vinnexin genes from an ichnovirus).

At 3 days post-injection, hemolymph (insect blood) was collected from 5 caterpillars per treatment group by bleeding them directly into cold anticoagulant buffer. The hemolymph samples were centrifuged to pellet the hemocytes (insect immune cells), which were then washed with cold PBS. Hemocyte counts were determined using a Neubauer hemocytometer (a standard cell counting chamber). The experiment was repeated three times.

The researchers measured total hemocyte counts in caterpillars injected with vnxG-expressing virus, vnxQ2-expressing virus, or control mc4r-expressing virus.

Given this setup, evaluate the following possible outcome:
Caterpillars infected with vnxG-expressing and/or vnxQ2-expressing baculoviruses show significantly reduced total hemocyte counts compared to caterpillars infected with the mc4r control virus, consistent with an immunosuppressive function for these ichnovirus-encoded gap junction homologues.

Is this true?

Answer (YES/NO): NO